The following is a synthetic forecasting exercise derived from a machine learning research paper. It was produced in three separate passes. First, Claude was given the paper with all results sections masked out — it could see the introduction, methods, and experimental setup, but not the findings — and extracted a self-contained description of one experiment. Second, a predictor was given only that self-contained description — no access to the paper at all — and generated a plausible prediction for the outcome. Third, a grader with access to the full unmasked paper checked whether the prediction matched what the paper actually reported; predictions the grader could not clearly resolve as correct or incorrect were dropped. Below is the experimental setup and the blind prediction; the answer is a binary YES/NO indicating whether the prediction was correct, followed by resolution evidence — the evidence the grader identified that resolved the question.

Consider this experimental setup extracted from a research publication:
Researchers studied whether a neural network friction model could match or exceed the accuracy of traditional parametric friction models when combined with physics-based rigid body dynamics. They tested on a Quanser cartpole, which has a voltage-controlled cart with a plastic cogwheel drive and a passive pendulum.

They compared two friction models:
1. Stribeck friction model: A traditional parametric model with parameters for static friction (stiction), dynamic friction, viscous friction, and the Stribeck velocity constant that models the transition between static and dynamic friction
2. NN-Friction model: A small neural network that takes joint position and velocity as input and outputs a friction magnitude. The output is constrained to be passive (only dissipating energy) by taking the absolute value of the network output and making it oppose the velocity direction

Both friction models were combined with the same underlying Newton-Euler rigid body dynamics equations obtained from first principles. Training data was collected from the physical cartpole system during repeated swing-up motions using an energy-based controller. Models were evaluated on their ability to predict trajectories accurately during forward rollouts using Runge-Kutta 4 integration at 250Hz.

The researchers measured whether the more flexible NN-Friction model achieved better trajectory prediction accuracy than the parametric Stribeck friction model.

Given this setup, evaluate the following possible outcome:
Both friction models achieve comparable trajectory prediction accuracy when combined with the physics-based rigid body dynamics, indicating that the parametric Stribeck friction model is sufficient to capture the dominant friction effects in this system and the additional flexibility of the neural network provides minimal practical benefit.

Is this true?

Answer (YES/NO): NO